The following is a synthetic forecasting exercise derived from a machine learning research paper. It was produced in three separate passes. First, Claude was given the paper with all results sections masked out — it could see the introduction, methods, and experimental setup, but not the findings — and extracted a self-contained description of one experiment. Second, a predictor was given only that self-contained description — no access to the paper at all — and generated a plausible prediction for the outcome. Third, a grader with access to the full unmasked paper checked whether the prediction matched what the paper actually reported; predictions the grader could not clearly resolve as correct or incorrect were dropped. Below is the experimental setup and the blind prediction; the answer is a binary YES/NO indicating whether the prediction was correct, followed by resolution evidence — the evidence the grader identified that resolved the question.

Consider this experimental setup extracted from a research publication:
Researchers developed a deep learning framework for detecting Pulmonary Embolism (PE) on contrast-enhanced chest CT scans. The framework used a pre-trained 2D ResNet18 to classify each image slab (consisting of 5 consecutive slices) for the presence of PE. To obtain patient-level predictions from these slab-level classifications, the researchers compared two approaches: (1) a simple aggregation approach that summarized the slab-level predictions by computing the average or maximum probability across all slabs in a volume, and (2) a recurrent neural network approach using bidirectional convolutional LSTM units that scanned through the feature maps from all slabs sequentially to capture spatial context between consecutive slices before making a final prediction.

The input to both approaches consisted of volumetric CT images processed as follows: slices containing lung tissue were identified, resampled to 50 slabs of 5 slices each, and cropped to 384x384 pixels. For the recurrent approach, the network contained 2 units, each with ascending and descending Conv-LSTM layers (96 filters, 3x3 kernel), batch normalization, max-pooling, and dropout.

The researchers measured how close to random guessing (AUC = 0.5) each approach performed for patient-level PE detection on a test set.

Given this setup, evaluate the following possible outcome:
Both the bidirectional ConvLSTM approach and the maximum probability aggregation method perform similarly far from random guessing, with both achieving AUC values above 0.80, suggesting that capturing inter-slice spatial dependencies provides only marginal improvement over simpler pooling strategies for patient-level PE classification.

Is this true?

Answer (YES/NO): NO